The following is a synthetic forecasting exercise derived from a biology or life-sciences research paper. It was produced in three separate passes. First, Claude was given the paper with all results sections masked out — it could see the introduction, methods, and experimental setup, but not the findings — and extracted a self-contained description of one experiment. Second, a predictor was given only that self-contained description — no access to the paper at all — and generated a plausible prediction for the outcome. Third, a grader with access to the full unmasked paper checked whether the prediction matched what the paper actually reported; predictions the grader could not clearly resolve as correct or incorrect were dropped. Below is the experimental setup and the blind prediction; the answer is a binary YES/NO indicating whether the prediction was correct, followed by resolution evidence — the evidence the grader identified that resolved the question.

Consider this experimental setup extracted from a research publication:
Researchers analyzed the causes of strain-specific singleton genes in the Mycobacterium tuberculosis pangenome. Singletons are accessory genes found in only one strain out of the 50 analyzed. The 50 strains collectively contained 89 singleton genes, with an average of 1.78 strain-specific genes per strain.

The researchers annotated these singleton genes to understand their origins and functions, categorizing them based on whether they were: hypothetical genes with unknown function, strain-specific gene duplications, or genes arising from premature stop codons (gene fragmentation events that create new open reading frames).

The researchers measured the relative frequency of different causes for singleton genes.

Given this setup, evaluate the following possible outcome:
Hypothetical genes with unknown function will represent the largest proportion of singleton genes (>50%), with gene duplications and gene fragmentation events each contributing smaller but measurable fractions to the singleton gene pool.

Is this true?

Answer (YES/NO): NO